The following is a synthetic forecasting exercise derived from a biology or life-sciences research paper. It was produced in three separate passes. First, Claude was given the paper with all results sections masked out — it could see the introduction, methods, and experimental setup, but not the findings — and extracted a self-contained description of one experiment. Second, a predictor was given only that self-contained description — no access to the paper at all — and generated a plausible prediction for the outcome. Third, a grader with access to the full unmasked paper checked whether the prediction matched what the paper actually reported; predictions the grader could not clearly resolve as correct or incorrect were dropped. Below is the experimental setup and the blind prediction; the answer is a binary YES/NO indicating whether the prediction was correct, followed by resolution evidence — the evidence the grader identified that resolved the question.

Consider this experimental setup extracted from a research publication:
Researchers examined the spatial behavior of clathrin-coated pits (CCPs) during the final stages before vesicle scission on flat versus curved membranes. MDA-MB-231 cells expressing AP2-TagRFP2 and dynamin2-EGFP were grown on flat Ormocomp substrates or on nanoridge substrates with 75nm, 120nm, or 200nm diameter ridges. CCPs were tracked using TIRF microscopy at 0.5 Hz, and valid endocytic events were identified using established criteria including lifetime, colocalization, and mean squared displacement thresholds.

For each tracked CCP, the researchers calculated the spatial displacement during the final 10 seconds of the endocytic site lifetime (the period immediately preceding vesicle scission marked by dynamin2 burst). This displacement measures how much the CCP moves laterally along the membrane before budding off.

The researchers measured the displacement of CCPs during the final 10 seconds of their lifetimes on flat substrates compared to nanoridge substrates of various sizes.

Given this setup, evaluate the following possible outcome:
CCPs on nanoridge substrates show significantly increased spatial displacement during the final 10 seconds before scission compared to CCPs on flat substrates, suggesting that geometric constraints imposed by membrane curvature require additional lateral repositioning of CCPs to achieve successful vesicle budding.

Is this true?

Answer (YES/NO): YES